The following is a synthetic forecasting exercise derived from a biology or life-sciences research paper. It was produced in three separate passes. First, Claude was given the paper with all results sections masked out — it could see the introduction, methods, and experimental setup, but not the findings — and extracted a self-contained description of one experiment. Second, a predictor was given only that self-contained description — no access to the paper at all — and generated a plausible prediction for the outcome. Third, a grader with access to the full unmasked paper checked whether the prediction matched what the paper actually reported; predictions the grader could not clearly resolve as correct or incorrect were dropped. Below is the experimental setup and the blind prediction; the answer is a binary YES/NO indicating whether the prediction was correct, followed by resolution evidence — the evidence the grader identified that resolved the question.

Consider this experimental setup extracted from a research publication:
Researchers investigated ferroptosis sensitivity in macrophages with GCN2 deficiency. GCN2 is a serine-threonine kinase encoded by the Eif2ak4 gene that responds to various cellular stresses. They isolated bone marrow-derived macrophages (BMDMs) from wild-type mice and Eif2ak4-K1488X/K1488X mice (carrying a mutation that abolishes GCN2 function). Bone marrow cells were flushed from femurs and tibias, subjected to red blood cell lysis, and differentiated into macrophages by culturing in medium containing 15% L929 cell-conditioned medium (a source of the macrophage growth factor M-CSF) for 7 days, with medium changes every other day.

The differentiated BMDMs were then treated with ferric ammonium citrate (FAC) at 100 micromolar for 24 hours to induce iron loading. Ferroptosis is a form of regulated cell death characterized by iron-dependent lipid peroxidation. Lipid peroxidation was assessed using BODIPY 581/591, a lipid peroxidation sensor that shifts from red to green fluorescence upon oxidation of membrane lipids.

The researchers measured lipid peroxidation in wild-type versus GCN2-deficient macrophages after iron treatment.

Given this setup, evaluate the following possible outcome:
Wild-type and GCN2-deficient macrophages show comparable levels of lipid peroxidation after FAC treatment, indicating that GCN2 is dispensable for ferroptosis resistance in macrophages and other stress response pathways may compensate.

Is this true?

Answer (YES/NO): NO